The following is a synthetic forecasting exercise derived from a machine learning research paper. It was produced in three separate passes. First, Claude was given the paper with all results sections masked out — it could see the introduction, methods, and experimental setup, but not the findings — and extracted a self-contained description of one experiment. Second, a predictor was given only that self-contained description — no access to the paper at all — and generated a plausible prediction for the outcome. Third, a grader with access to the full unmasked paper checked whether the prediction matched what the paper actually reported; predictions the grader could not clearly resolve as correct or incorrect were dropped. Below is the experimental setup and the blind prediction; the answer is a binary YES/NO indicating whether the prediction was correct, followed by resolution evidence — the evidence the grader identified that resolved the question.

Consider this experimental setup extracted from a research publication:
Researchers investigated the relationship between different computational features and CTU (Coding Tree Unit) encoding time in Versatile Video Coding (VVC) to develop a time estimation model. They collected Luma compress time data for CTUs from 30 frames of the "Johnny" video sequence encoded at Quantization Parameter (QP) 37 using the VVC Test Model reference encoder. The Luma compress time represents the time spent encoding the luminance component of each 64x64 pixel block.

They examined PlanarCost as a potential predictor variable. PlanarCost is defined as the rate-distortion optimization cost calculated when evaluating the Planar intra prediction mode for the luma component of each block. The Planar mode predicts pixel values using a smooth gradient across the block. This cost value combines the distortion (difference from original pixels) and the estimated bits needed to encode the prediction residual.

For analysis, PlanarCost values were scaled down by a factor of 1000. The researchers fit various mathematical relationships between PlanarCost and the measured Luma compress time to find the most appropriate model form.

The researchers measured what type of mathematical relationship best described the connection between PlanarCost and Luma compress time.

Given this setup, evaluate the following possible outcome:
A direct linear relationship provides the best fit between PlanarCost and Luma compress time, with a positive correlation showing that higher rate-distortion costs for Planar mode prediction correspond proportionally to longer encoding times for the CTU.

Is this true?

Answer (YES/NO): NO